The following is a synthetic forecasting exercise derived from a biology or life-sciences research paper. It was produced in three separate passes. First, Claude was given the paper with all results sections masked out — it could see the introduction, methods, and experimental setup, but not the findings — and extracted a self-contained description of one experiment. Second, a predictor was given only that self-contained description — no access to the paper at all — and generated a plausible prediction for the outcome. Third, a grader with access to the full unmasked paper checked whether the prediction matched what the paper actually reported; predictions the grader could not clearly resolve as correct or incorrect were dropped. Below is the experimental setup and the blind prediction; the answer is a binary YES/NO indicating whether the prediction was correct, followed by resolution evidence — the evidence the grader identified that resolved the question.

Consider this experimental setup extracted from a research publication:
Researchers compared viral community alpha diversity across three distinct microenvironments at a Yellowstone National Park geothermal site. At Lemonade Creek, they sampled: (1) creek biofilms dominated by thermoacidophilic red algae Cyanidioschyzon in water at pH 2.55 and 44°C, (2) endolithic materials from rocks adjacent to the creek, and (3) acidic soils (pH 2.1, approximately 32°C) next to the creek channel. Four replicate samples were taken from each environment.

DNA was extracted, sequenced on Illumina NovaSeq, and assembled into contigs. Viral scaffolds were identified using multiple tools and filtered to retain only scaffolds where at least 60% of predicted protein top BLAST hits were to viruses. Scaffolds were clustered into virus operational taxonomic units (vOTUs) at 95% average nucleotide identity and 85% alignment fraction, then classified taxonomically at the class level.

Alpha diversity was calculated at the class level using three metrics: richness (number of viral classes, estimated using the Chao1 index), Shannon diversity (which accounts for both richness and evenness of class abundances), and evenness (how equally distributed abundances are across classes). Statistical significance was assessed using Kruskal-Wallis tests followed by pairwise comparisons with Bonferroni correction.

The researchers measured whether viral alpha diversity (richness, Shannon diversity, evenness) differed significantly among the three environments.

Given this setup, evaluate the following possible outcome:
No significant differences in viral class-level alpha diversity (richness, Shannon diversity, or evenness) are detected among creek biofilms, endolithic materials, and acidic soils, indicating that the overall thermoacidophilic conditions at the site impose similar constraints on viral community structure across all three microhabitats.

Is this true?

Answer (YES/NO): NO